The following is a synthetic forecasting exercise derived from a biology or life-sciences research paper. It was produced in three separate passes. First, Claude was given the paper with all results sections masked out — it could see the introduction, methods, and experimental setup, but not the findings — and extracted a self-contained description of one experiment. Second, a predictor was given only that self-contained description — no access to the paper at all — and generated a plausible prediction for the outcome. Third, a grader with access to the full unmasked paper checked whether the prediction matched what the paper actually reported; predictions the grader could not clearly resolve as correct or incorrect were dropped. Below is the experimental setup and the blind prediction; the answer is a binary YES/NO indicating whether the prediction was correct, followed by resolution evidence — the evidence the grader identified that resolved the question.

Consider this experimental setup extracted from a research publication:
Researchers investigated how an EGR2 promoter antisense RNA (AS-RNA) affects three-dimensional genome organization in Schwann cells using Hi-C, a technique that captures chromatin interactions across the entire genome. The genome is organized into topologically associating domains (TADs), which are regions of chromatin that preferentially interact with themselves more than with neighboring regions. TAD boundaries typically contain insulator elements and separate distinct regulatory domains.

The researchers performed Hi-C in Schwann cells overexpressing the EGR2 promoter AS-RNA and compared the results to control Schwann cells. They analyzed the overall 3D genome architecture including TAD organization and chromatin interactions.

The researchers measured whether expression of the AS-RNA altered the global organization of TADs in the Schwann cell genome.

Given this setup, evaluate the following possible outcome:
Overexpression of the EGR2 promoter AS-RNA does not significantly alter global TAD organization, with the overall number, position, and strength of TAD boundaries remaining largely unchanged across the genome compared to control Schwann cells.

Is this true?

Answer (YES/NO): NO